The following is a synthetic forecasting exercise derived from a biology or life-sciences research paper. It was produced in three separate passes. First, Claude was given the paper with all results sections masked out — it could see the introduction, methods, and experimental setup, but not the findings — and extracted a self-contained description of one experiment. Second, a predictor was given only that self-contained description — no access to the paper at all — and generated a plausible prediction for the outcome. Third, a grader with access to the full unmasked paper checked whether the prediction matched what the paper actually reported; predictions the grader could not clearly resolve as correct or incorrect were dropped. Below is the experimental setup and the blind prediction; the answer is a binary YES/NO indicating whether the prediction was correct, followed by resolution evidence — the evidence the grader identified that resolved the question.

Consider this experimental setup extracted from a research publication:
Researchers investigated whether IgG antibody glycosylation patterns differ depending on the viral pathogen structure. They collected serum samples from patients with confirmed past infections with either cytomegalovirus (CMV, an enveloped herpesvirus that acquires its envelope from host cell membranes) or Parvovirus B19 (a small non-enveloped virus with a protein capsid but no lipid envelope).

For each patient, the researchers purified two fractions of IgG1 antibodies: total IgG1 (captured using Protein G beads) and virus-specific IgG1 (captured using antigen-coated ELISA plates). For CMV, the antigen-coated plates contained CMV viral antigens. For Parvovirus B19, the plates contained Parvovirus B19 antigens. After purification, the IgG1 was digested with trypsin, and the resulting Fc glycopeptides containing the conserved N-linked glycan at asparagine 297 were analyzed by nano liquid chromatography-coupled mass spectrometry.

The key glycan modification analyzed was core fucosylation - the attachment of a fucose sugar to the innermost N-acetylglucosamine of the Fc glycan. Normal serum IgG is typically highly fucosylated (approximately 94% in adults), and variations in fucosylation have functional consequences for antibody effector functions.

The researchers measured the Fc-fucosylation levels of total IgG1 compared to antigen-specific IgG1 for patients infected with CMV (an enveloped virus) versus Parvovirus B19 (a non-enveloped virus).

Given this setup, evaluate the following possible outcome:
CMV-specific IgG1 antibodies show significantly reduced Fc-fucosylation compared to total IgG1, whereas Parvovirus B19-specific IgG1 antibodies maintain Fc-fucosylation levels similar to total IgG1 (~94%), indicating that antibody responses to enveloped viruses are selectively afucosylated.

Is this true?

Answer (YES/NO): YES